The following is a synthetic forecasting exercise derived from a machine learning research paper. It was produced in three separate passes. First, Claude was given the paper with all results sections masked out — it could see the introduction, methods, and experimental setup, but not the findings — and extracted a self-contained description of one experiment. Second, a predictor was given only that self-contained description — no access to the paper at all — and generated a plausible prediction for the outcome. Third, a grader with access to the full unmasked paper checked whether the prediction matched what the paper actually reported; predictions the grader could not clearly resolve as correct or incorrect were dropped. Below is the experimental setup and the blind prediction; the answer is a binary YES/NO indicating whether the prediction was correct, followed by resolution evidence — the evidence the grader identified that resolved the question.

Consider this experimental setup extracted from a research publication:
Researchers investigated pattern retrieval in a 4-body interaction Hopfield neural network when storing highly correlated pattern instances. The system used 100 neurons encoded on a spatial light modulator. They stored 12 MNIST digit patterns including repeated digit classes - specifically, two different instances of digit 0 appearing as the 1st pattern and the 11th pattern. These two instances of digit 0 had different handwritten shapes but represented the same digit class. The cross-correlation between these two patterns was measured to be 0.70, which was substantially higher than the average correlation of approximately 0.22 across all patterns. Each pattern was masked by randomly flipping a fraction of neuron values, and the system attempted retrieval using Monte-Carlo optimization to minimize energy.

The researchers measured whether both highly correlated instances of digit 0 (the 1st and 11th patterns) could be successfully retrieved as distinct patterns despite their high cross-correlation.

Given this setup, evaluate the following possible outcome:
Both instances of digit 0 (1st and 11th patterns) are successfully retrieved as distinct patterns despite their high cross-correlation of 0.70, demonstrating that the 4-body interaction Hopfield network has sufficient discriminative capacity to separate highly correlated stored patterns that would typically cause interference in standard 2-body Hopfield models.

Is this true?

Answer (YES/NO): YES